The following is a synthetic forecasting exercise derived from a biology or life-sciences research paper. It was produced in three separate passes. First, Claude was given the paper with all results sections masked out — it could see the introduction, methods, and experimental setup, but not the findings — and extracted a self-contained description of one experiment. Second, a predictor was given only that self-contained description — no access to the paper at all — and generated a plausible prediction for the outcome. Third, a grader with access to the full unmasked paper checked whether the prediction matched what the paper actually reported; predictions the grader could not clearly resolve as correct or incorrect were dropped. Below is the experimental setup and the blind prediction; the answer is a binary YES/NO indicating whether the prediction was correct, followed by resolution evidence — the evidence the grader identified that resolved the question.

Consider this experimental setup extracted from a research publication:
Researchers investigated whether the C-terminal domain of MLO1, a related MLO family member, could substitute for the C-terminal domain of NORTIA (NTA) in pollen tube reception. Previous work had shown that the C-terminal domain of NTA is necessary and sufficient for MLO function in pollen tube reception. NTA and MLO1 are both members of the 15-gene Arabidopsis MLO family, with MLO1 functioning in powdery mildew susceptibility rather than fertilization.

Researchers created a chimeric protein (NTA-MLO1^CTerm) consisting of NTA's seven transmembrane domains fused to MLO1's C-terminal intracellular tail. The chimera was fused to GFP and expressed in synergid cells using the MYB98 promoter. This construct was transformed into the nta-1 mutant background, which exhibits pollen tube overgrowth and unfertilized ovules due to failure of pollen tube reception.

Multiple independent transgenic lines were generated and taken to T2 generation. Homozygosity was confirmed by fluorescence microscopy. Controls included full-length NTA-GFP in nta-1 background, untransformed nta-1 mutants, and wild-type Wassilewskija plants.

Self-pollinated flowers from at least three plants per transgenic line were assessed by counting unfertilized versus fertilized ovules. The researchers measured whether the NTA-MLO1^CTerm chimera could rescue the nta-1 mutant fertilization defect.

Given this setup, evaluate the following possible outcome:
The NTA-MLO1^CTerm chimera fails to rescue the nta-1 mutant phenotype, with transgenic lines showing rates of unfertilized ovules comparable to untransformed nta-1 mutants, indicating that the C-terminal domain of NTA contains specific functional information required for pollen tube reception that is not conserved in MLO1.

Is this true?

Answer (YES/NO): NO